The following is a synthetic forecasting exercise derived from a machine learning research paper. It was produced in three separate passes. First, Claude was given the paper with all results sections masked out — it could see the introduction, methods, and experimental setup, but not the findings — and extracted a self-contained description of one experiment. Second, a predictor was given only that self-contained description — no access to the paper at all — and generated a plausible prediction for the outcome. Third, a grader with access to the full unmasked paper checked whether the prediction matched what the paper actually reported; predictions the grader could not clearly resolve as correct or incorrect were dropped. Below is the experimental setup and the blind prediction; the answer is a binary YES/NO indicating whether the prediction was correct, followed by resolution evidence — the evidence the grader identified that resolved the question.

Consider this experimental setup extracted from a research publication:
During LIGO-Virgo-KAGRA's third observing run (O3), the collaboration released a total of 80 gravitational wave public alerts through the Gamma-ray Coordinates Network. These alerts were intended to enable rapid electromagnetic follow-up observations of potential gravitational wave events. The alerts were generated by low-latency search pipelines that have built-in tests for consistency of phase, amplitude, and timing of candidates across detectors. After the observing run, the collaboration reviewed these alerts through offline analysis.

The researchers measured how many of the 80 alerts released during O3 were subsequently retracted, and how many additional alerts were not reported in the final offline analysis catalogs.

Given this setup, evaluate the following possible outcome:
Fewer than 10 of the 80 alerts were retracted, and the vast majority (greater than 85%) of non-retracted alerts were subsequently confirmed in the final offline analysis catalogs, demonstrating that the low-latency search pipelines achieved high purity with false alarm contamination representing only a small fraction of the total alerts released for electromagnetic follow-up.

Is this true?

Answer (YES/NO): NO